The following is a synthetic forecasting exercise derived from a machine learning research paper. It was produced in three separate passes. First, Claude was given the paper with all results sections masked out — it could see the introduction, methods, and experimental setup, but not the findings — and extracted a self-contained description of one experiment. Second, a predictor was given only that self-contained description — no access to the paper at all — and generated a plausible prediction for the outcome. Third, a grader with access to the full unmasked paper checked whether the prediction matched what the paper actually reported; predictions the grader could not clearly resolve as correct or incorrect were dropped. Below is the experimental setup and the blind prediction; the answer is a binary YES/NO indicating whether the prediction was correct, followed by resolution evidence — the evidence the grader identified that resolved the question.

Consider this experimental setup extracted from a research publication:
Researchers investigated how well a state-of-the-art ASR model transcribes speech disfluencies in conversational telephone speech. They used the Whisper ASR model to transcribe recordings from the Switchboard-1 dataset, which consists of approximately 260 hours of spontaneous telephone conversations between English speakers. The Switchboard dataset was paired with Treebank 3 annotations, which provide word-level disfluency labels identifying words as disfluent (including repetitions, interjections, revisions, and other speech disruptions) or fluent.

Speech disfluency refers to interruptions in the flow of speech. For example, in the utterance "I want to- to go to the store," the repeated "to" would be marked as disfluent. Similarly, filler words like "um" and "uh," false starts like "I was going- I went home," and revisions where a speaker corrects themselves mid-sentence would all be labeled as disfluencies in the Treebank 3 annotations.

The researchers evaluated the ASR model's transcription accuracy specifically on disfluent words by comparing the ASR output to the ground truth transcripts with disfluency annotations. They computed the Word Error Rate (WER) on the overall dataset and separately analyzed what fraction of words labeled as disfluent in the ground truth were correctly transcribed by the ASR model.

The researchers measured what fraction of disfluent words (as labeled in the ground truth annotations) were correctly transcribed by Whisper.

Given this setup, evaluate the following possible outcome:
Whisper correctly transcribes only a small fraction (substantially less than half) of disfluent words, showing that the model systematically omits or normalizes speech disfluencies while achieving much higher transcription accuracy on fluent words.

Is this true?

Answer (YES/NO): NO